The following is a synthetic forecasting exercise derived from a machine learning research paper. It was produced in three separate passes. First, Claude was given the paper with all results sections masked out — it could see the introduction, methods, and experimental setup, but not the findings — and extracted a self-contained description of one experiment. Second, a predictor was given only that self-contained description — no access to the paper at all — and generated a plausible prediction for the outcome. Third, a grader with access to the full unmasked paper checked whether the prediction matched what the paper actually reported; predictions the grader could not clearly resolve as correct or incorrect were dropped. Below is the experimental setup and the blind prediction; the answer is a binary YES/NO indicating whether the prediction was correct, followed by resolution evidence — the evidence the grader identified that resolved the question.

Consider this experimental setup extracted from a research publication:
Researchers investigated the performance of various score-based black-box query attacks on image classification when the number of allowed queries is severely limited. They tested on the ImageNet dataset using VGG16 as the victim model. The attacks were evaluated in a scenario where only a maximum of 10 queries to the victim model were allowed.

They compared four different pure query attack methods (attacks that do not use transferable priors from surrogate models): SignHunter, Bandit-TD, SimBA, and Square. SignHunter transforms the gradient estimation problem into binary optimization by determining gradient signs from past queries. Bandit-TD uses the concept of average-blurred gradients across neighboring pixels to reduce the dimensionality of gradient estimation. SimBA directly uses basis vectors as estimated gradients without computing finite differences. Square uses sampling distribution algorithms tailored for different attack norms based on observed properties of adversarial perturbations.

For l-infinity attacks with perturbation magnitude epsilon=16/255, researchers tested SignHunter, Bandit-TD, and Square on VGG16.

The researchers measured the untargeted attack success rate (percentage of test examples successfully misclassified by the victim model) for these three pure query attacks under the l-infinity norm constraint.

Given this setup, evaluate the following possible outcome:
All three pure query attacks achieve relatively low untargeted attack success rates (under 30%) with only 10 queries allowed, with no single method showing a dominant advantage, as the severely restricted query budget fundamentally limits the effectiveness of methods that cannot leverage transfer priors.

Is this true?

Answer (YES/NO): NO